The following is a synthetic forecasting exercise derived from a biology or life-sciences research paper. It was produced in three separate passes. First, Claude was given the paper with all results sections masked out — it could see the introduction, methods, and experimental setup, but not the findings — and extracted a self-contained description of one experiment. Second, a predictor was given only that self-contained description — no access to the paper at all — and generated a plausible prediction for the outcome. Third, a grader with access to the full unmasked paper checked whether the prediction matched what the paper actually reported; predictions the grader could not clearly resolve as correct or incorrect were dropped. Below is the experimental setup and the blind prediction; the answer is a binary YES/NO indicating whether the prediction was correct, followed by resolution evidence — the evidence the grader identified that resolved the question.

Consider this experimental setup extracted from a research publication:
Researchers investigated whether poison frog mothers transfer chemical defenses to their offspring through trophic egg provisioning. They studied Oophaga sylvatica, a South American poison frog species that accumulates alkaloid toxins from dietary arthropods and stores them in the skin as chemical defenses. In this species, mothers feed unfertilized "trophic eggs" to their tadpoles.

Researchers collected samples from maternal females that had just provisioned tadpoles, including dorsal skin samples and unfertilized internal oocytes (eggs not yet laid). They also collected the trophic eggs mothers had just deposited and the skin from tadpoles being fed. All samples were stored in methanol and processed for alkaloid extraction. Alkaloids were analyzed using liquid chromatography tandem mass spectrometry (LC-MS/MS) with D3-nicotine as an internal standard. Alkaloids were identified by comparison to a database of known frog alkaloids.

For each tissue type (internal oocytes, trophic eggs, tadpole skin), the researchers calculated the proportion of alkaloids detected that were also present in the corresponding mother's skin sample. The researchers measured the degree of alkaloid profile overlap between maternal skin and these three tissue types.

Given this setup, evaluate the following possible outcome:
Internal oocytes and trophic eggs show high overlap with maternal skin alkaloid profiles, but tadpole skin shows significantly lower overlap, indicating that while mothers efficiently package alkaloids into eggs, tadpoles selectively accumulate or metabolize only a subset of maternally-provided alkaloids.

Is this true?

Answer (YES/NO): NO